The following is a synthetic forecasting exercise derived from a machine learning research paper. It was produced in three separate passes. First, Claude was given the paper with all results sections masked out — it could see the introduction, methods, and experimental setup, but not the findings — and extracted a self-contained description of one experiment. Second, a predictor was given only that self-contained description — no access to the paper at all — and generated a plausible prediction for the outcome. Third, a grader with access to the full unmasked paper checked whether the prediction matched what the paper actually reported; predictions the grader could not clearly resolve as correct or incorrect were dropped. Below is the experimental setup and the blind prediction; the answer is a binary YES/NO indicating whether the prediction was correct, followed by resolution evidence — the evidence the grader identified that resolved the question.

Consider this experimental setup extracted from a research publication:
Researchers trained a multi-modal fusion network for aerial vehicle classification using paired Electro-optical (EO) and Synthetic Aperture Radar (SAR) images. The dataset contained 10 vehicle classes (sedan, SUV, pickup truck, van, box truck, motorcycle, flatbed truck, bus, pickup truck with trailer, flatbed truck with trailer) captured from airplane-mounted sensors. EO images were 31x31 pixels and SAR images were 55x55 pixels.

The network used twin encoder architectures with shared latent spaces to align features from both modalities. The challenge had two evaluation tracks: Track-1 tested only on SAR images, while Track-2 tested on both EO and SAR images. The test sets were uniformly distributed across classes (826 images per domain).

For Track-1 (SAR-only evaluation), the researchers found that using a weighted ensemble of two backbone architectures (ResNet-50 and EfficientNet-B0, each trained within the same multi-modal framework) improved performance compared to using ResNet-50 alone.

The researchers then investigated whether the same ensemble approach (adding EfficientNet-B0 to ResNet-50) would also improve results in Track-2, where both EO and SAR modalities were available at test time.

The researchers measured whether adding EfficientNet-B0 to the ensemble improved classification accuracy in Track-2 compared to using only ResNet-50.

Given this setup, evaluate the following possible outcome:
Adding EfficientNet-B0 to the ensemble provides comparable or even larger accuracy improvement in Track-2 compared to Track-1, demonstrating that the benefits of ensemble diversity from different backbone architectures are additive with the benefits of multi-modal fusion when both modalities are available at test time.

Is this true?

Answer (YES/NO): NO